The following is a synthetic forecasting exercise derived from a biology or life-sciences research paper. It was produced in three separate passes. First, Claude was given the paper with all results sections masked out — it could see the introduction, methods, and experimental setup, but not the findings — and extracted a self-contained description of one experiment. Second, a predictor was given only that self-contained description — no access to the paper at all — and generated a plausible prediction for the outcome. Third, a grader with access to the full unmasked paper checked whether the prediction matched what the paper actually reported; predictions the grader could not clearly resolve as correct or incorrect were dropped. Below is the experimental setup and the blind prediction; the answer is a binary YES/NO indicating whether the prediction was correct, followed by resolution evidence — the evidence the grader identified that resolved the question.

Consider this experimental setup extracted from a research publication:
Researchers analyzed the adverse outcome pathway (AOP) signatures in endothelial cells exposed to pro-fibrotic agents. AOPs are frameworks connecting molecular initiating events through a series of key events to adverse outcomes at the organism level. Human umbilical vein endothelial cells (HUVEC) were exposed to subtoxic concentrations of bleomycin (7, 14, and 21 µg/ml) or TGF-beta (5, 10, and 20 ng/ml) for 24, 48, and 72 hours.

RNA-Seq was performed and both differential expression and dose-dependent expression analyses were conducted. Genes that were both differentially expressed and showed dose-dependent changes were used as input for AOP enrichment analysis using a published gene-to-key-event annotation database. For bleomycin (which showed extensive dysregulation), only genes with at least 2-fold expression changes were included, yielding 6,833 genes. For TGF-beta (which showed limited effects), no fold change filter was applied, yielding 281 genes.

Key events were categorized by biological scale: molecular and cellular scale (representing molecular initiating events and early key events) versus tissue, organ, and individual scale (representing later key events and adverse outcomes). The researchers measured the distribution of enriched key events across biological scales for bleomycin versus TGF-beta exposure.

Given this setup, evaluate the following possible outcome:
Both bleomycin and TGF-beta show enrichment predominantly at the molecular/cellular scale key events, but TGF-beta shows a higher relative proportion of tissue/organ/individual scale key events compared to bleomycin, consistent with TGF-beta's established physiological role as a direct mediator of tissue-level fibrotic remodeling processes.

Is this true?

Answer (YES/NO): NO